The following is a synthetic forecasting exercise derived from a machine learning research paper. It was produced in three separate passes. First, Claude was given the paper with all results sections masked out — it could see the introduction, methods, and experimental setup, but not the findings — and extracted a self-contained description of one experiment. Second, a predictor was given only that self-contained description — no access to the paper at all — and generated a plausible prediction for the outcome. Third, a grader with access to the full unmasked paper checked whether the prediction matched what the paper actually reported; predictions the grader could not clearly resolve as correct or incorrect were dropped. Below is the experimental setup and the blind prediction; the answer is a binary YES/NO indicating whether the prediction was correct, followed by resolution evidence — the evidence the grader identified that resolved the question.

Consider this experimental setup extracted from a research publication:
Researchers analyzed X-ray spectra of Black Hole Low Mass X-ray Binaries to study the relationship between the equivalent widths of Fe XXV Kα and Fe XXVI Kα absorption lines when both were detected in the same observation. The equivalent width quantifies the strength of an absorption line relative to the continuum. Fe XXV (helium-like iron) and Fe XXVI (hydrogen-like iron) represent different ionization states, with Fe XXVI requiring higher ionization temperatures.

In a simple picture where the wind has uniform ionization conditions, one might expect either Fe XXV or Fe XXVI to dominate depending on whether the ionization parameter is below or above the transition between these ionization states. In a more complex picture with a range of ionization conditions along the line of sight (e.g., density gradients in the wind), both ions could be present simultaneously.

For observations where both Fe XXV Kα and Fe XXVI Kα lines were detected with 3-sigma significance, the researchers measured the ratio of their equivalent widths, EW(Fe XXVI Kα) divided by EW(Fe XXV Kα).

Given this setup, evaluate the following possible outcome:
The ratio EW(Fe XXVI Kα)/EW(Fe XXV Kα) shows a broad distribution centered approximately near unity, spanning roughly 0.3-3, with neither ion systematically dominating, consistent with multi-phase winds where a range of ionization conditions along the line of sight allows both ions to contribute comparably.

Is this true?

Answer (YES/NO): NO